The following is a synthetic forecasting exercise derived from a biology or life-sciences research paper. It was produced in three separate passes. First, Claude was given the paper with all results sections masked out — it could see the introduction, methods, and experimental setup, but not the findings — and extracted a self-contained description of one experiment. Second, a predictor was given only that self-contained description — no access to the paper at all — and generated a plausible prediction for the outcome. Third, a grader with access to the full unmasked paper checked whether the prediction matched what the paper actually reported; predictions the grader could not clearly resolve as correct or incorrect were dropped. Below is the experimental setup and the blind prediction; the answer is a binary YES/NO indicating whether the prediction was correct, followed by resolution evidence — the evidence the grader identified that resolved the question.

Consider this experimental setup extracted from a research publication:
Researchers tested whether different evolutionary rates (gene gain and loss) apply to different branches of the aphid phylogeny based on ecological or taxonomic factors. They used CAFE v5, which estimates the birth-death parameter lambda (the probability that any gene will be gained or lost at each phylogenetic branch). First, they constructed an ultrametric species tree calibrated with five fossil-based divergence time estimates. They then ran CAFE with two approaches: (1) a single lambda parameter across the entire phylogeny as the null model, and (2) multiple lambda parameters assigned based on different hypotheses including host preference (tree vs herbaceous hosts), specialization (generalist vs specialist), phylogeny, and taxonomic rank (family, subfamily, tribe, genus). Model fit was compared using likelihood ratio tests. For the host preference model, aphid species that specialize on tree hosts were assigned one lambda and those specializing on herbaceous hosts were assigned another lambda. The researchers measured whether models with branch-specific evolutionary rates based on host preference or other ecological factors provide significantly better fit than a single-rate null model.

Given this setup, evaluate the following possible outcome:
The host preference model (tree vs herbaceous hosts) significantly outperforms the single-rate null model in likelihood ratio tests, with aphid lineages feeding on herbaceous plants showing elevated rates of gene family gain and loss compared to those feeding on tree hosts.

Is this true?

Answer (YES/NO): NO